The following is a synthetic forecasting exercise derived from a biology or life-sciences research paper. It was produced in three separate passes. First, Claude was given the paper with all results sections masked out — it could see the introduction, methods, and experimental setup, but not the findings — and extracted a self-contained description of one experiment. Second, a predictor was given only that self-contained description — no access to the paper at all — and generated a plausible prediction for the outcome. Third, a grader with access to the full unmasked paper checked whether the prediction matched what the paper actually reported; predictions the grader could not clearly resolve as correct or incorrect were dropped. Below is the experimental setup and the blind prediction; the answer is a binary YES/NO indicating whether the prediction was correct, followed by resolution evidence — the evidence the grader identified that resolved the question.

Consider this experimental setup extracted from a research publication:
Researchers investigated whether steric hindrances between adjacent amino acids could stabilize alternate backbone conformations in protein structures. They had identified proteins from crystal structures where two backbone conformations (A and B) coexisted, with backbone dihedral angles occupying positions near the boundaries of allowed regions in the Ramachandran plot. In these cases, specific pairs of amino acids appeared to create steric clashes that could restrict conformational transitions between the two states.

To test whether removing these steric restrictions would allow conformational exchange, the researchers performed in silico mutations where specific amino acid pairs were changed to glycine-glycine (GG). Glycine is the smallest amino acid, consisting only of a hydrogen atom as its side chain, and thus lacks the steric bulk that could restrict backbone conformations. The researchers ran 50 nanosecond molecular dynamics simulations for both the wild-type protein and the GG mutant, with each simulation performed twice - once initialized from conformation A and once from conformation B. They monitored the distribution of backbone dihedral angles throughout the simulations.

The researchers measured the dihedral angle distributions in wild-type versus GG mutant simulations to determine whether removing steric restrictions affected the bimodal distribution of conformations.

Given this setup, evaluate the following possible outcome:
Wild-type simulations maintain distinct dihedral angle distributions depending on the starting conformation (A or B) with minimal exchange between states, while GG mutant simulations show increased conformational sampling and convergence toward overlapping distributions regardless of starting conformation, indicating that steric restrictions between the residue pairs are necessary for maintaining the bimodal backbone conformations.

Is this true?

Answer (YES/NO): YES